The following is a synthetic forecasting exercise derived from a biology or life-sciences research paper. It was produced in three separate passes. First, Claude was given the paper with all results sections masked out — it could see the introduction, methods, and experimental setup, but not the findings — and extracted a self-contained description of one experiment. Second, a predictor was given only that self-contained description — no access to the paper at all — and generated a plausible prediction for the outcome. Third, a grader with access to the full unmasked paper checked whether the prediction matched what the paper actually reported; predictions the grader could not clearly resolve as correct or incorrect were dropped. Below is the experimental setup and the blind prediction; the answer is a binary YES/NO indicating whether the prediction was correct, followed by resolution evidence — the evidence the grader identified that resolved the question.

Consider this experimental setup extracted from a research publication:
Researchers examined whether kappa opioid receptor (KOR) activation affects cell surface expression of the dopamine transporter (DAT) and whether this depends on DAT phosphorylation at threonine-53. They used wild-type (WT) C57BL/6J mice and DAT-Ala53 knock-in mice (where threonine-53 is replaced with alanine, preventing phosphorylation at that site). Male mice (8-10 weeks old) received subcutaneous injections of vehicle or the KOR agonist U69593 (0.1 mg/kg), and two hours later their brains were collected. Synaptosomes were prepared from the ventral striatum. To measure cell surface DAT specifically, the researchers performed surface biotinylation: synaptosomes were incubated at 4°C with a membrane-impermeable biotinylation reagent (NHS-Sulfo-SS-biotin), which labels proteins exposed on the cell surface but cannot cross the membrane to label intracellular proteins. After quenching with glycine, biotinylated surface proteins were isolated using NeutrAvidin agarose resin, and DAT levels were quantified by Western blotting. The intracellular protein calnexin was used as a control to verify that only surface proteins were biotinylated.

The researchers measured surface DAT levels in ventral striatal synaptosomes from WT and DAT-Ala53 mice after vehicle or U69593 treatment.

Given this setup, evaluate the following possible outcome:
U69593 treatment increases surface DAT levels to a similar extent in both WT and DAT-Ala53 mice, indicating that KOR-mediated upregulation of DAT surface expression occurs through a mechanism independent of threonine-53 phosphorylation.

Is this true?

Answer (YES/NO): NO